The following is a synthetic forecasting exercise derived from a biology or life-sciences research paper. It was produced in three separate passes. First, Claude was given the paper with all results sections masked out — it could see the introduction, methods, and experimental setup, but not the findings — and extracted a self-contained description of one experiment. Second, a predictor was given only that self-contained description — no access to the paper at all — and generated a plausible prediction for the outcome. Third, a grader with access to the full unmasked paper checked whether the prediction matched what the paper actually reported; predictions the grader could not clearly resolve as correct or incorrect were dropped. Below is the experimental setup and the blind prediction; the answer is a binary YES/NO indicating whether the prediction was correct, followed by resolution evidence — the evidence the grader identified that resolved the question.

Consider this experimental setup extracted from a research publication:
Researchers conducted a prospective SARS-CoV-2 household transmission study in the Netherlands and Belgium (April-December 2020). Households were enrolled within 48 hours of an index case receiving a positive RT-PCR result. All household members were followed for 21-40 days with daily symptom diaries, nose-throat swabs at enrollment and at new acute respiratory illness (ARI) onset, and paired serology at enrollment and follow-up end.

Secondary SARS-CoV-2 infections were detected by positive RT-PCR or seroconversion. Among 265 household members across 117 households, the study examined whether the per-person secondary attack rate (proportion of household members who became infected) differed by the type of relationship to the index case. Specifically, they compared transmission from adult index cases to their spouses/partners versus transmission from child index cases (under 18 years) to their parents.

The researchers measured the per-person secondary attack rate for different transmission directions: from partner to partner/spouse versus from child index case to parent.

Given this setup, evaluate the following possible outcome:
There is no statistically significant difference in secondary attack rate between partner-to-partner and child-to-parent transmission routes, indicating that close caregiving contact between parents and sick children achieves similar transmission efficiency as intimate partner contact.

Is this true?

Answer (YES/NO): NO